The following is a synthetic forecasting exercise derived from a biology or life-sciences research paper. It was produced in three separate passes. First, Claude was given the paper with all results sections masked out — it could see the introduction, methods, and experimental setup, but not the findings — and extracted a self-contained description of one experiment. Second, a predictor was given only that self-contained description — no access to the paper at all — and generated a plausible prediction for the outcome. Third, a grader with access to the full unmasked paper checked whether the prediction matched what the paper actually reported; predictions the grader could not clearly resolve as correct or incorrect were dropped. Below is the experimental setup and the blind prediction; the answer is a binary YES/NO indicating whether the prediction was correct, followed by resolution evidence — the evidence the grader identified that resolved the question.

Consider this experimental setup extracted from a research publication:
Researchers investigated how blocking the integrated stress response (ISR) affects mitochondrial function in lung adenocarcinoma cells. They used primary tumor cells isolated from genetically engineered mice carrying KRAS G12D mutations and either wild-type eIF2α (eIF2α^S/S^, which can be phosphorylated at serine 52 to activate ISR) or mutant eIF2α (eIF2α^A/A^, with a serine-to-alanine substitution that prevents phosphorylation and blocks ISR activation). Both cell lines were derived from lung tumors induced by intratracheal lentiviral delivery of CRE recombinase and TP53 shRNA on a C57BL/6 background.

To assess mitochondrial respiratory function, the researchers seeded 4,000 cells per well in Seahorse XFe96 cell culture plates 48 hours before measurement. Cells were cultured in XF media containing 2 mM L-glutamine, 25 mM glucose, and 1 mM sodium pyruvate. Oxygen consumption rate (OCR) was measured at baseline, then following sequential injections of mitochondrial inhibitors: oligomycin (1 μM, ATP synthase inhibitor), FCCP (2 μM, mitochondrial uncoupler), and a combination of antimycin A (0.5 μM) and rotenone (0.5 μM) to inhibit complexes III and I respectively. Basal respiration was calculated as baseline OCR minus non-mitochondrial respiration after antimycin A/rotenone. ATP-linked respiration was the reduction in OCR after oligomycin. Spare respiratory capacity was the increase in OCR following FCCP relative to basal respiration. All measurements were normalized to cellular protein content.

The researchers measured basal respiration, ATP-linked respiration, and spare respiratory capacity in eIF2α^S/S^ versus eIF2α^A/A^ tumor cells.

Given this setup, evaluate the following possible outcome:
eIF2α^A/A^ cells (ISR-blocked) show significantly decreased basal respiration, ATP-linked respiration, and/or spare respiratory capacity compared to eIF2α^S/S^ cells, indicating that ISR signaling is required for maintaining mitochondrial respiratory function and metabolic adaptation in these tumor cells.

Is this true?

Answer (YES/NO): YES